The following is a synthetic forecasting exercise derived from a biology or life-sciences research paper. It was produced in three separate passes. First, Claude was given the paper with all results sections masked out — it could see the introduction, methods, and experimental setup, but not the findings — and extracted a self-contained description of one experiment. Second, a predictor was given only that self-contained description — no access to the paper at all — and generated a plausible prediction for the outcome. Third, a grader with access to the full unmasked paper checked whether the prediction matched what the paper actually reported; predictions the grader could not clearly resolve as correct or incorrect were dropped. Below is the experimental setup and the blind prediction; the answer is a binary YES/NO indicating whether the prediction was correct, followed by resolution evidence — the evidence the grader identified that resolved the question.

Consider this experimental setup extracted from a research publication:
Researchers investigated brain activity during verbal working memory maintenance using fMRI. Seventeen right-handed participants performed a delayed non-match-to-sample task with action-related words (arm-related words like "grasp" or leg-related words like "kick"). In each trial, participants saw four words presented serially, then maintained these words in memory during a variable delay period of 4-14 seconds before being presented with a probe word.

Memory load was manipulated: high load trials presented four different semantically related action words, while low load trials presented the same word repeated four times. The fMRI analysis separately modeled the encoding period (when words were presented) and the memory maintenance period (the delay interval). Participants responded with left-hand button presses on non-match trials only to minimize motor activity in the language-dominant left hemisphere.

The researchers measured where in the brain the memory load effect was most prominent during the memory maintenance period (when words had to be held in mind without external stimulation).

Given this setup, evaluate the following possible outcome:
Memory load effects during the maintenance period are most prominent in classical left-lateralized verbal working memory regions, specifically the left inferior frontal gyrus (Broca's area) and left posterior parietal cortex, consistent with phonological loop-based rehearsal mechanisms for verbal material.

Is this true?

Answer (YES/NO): NO